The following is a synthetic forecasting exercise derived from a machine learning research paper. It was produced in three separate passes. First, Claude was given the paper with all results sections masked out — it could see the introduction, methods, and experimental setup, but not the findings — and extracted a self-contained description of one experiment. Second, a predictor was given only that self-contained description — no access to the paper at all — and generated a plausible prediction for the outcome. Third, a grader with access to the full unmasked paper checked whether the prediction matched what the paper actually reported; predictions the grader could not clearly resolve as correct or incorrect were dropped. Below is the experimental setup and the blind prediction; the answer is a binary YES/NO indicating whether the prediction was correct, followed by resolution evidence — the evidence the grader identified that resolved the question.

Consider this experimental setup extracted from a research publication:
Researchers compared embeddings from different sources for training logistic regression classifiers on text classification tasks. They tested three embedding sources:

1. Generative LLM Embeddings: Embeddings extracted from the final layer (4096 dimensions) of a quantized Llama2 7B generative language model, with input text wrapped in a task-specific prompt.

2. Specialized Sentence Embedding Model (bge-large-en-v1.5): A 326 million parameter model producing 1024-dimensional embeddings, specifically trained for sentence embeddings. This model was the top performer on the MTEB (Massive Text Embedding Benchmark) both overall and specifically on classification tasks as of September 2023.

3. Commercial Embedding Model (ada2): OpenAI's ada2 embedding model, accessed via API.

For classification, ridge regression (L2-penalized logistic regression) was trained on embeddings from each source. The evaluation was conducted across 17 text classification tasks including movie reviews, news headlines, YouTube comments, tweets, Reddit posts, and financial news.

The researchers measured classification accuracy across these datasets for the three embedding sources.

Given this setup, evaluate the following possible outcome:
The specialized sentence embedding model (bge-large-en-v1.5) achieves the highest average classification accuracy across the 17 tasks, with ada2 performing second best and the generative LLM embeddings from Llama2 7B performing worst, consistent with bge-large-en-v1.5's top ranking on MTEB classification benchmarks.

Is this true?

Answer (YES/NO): NO